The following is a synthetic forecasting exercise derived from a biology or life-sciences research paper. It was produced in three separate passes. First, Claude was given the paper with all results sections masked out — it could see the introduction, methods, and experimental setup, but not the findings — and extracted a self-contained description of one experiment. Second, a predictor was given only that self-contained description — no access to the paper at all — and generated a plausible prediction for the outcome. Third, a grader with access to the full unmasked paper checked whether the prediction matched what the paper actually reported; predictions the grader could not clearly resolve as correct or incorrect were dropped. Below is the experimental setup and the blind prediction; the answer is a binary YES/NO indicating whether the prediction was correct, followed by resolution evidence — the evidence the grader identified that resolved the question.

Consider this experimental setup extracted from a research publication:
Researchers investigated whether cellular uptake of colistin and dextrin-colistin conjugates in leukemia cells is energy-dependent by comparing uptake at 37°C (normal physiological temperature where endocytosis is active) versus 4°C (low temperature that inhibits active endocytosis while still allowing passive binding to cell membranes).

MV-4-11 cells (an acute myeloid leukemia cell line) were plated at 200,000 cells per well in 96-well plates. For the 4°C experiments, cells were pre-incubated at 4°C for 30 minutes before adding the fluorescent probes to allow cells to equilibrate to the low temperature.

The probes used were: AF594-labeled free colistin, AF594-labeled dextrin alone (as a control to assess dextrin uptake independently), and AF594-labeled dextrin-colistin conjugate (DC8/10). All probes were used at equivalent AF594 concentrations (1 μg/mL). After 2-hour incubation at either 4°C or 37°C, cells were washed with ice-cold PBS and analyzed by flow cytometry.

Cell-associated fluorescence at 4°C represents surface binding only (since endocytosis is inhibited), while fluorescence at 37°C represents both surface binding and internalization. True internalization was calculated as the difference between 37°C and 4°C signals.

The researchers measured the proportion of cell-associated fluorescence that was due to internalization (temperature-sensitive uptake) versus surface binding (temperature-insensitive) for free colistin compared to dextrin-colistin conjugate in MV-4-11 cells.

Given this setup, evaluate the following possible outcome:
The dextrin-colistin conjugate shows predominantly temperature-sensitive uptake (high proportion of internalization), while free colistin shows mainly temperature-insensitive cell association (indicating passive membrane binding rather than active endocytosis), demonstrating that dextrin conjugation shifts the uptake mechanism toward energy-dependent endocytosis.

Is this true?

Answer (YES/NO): NO